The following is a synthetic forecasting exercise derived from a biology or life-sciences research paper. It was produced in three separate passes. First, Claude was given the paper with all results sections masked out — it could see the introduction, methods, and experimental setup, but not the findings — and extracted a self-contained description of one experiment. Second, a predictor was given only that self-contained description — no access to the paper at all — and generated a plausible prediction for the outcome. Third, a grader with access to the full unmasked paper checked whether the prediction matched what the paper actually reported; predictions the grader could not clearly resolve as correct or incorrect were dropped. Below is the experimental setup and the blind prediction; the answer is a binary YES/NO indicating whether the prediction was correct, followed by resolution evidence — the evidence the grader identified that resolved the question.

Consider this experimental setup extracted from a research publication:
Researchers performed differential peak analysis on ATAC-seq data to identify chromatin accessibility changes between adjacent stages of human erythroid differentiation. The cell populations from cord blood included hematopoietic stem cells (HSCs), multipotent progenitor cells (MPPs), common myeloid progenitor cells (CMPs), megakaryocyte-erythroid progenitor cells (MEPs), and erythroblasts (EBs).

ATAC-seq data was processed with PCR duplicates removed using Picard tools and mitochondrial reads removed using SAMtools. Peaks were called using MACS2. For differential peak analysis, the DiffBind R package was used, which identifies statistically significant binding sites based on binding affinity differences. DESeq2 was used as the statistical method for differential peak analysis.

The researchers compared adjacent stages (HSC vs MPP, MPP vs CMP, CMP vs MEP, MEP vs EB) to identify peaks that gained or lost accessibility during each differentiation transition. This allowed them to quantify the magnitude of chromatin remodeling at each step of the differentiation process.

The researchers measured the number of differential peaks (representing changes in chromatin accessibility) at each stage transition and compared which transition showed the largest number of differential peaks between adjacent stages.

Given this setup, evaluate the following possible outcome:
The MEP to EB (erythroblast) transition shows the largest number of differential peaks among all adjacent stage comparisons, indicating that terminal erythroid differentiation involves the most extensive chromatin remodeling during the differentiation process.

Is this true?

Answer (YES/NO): YES